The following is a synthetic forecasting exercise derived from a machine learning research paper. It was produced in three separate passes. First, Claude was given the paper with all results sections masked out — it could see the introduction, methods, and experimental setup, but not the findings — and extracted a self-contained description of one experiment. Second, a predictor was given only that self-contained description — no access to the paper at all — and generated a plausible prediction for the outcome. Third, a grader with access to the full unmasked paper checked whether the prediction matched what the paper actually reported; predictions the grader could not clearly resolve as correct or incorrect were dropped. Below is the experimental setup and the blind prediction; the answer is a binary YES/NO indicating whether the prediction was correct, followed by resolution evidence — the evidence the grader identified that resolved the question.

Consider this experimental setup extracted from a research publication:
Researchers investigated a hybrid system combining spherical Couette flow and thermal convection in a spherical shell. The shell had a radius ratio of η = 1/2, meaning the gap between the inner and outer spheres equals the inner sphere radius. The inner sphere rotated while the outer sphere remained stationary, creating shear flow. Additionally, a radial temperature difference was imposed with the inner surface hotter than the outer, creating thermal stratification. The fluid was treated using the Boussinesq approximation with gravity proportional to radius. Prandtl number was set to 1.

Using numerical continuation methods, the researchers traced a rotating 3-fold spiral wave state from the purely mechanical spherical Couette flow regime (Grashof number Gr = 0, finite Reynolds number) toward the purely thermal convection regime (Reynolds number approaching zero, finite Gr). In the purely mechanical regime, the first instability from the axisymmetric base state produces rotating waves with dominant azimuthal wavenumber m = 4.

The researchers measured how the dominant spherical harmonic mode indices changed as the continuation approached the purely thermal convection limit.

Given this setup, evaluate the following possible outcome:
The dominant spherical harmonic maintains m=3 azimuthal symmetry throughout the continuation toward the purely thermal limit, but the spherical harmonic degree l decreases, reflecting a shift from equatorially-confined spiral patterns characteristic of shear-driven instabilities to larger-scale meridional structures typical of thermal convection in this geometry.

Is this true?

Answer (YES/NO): NO